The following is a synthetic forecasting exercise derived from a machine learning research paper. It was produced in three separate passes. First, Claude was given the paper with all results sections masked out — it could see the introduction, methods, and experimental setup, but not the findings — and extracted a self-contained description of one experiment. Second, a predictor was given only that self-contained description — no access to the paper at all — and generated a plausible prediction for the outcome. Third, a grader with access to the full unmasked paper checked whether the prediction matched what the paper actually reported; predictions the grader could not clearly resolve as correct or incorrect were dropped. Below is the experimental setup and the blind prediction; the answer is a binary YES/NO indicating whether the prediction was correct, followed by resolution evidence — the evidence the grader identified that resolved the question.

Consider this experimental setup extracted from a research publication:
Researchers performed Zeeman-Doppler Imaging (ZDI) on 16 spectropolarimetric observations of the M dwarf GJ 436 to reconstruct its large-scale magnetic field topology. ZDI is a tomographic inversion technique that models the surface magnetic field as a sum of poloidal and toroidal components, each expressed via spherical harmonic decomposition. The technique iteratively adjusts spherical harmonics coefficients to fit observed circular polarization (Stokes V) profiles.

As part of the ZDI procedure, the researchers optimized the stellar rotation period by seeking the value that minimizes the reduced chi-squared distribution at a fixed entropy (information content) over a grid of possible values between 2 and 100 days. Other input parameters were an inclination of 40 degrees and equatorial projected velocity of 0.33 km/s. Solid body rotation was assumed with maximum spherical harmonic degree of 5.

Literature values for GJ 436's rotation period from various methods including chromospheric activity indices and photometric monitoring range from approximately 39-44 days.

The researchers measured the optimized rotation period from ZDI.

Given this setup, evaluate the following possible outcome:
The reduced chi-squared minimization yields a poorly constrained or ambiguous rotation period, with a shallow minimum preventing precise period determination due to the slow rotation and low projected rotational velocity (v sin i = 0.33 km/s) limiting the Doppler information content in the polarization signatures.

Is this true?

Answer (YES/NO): NO